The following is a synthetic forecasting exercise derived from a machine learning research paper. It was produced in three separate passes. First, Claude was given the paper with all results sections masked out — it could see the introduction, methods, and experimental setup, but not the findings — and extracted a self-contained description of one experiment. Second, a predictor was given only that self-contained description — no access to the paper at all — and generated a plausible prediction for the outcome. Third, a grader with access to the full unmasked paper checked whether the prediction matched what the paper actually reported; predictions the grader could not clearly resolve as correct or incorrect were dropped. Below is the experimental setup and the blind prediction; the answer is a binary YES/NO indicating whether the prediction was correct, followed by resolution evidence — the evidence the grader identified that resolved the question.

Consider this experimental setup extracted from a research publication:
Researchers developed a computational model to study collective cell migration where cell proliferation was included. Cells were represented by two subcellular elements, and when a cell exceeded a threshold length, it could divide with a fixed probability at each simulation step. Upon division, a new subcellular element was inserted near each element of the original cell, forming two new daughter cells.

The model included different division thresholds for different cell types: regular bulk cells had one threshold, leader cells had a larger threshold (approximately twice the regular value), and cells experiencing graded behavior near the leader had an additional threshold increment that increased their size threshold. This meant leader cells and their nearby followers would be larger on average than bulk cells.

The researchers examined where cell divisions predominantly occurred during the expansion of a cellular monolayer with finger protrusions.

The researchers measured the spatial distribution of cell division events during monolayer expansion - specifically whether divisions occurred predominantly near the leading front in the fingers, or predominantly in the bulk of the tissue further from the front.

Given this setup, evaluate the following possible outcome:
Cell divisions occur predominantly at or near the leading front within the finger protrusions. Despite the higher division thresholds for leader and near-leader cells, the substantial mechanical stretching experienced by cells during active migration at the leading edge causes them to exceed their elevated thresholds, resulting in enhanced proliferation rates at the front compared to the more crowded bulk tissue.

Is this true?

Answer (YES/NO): NO